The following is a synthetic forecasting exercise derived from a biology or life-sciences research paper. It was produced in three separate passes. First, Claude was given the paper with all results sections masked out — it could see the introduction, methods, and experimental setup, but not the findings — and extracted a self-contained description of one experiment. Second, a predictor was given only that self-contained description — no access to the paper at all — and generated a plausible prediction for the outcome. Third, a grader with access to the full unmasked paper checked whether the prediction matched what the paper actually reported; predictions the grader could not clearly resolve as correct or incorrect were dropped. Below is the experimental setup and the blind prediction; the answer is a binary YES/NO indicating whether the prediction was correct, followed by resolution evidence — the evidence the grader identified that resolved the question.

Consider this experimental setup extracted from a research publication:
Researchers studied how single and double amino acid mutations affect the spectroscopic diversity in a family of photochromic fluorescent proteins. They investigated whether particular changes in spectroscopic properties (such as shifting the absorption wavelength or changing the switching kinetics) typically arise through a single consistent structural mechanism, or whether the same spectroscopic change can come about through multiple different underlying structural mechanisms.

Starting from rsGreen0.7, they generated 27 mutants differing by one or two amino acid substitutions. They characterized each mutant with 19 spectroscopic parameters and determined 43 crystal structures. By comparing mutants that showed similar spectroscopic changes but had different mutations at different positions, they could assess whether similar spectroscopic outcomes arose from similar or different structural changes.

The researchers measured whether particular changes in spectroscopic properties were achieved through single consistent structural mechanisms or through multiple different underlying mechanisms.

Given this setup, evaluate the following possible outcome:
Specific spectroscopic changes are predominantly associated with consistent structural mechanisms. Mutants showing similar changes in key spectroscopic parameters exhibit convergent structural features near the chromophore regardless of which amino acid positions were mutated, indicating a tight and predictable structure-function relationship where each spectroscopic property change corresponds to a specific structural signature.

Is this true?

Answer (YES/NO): NO